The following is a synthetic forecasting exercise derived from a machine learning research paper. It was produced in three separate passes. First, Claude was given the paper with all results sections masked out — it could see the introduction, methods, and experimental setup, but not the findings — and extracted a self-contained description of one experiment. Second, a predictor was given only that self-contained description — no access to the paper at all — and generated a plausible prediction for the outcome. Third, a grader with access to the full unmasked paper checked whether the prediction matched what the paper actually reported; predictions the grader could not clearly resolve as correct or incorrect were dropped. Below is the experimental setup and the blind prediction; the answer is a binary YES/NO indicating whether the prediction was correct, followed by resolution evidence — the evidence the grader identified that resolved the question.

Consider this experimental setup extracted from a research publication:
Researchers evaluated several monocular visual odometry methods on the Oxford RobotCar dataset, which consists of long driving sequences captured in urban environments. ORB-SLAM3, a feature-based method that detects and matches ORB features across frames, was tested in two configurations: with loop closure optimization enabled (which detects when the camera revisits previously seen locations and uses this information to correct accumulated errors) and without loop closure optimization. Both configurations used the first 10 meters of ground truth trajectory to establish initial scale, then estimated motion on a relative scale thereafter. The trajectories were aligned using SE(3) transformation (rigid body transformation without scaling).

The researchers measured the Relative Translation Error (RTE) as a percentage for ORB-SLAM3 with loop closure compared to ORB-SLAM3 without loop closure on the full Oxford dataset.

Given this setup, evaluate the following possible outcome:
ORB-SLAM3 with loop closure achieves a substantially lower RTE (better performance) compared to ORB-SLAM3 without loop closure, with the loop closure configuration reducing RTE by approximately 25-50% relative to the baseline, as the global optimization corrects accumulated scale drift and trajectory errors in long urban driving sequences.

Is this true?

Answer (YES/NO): NO